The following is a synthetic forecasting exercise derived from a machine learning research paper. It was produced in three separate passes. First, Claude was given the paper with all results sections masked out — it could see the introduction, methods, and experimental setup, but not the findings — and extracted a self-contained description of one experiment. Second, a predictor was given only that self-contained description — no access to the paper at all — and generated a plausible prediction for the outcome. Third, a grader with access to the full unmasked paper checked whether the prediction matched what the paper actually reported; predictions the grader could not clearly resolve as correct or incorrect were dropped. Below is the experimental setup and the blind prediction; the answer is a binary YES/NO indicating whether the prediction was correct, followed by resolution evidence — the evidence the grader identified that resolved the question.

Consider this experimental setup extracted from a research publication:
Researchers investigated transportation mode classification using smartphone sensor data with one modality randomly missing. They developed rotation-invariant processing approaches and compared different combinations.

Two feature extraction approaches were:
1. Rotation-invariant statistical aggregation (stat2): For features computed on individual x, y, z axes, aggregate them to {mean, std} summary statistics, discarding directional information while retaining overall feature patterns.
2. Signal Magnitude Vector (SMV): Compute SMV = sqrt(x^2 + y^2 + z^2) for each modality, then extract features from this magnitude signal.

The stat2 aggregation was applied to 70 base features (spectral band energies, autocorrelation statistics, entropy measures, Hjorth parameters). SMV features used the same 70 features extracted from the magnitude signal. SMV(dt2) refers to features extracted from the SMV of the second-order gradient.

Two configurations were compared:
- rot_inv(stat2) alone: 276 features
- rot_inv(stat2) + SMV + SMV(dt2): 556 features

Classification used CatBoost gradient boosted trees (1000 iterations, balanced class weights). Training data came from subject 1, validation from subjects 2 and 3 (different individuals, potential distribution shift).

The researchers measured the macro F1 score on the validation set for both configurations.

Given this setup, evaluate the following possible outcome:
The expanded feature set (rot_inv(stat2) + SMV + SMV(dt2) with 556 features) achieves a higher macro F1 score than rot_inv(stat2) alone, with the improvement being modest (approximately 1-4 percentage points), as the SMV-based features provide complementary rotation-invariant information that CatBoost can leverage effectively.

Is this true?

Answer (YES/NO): NO